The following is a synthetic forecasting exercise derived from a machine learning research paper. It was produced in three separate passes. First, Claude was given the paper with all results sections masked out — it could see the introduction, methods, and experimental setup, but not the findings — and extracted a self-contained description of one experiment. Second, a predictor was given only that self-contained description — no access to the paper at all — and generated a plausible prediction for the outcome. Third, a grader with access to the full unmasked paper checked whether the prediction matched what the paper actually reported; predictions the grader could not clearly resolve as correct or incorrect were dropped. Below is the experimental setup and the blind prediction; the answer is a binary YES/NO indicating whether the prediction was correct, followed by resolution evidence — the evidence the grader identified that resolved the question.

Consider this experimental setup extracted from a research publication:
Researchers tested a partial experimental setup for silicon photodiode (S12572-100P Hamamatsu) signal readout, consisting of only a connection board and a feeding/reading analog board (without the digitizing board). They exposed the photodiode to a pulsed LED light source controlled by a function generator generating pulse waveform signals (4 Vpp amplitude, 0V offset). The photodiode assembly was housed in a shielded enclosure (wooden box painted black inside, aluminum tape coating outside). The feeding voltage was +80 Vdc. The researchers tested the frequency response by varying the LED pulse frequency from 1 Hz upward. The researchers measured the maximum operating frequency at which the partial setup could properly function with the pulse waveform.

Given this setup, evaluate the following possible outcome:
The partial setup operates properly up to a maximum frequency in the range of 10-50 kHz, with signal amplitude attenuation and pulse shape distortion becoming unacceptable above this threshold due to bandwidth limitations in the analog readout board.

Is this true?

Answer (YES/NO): NO